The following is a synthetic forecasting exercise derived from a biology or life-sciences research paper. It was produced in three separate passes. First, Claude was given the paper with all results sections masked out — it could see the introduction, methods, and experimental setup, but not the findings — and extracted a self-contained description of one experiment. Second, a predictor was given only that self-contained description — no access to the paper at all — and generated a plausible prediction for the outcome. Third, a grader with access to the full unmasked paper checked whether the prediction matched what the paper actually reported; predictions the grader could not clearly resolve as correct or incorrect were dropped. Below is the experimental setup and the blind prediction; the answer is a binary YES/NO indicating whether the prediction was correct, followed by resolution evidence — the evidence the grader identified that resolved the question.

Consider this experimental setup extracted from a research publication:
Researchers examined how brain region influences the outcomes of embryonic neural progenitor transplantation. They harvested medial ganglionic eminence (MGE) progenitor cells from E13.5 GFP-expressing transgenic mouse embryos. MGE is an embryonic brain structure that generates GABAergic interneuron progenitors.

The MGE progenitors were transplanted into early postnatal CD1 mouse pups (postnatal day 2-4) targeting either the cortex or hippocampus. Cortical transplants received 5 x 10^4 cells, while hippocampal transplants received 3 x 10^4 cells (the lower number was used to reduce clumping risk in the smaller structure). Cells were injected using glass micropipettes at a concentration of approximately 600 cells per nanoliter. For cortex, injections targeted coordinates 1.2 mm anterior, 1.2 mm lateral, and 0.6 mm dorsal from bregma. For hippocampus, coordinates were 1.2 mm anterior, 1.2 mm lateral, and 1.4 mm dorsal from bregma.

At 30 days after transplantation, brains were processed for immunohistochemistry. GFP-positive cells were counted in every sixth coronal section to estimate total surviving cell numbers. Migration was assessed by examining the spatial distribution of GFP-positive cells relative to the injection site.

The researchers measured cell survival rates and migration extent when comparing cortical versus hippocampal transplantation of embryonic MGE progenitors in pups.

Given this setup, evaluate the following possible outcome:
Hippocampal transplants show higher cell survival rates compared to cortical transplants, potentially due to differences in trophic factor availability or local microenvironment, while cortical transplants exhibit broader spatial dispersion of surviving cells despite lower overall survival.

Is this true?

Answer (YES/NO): NO